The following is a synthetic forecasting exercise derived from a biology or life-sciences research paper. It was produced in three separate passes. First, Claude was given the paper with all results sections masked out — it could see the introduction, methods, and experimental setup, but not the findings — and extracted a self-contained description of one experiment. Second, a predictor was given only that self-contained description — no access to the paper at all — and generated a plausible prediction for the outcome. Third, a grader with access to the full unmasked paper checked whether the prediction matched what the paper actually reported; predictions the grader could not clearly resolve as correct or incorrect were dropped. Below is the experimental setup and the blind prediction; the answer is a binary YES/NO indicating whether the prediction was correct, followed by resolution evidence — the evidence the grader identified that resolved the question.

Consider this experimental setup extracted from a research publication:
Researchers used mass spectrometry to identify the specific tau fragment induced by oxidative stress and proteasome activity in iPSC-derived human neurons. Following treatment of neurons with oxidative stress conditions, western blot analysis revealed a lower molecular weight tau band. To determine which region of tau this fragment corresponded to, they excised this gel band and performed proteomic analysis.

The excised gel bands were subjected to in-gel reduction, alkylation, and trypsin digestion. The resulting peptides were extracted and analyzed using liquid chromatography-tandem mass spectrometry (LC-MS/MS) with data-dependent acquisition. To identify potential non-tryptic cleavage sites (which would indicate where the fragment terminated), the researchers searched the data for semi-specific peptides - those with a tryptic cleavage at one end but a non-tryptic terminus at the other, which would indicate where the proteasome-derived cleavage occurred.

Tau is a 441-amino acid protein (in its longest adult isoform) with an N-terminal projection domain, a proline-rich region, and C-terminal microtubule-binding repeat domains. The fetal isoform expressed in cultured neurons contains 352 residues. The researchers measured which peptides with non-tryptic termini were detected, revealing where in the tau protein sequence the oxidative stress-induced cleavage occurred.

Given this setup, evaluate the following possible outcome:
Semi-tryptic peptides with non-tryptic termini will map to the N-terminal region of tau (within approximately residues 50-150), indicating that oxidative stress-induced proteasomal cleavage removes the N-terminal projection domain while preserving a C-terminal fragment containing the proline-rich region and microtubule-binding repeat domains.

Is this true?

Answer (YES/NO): NO